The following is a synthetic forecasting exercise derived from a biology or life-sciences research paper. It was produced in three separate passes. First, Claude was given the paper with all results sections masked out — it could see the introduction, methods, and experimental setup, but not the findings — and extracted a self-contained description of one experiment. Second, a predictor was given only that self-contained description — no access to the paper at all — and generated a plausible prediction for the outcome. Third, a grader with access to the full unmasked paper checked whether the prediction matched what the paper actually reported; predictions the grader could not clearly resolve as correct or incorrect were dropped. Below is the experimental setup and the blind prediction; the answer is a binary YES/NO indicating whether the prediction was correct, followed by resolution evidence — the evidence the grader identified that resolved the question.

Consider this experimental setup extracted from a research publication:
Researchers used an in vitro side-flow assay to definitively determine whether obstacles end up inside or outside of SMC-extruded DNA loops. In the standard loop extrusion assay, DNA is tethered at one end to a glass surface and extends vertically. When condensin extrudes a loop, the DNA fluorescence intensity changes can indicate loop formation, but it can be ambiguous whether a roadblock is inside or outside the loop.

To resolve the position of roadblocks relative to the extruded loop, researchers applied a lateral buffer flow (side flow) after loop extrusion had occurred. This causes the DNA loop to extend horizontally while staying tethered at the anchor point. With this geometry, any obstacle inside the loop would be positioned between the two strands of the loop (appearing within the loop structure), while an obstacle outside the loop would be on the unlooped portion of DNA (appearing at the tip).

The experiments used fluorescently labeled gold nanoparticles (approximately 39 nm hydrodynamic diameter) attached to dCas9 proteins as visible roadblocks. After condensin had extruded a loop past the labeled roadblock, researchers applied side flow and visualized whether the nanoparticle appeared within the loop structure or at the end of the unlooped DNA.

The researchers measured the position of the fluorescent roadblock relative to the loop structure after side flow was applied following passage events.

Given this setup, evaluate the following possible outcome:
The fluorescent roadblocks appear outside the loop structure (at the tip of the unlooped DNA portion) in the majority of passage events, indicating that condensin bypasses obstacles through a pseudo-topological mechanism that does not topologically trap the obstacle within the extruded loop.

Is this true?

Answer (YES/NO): NO